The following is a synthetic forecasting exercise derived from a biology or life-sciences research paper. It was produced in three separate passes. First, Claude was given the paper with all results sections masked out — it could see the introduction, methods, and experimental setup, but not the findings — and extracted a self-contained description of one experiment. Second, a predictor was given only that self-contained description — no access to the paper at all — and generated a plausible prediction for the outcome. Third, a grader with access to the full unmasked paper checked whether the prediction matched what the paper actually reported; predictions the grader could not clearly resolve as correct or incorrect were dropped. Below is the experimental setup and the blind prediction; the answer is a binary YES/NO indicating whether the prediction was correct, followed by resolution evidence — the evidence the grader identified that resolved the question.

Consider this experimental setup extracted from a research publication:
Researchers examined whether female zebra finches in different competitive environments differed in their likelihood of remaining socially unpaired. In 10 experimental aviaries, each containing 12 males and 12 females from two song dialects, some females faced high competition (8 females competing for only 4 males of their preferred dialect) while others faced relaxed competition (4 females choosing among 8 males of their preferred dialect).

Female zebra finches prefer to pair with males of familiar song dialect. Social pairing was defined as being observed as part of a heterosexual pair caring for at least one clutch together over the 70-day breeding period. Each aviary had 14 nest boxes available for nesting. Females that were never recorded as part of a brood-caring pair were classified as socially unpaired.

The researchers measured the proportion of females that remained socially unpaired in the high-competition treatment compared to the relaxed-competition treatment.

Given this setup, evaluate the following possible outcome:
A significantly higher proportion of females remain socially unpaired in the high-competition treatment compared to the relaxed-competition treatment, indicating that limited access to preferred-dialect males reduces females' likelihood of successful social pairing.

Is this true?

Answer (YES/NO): YES